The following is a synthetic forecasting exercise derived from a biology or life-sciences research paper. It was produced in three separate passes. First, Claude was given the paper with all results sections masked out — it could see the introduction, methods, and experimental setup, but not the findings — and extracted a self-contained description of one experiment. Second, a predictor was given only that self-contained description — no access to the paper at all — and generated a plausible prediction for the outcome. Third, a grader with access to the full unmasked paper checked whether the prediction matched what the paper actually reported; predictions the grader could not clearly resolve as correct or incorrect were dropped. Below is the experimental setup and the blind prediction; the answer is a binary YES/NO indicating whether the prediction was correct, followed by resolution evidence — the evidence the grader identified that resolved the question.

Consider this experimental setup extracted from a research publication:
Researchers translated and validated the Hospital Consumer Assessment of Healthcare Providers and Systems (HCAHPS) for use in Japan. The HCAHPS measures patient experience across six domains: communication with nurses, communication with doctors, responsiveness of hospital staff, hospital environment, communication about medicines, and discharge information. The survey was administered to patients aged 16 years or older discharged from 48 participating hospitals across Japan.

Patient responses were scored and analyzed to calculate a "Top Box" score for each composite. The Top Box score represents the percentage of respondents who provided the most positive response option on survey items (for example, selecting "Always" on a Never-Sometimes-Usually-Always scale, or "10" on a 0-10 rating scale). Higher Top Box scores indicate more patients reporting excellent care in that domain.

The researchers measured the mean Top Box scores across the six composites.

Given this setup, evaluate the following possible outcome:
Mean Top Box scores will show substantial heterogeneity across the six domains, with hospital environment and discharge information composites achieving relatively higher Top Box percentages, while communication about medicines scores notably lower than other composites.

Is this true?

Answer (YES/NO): NO